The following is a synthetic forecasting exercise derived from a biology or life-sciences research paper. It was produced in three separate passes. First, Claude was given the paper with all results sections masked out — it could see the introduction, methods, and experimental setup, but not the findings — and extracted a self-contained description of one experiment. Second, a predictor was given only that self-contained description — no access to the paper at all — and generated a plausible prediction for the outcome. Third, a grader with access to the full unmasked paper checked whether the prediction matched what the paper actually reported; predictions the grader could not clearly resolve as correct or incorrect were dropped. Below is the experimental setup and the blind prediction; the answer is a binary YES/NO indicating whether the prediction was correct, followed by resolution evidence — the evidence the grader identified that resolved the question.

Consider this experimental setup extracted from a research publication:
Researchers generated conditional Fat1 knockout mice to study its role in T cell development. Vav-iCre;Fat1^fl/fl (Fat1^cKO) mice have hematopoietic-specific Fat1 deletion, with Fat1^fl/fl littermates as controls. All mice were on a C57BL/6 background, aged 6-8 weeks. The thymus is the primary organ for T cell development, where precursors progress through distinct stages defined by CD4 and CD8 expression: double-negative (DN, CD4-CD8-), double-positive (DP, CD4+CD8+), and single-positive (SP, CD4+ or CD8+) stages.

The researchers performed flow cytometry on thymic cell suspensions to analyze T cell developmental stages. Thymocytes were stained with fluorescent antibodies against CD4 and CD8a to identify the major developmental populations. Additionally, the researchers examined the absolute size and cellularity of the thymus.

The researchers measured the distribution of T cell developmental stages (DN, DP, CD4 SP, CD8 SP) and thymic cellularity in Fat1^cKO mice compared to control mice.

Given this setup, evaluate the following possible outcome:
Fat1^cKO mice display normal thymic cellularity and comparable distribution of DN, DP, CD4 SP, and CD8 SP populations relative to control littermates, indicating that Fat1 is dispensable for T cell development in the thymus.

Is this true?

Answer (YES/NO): NO